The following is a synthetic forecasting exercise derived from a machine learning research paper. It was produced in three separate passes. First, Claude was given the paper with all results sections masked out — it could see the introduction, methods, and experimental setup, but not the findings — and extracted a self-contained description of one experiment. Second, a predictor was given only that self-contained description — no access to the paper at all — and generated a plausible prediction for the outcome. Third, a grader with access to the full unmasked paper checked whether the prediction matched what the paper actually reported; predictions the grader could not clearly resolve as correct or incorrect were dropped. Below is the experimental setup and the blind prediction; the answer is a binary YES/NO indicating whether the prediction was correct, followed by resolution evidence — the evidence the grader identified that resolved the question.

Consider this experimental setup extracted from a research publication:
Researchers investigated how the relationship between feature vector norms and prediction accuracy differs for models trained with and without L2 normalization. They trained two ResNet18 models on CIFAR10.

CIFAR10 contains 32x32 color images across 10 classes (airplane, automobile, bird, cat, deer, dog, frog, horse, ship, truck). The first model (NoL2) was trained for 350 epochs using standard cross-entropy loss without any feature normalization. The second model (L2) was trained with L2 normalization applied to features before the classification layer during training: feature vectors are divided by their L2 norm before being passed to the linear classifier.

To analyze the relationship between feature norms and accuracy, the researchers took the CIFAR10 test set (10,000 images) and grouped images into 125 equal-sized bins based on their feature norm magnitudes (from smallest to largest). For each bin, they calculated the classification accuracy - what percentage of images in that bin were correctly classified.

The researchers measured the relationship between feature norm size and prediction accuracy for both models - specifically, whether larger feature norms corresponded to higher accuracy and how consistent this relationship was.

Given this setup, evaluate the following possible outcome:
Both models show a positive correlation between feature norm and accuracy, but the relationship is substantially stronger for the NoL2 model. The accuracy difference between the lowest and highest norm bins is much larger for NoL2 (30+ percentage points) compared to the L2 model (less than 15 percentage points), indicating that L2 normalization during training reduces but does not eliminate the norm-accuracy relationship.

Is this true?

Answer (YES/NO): NO